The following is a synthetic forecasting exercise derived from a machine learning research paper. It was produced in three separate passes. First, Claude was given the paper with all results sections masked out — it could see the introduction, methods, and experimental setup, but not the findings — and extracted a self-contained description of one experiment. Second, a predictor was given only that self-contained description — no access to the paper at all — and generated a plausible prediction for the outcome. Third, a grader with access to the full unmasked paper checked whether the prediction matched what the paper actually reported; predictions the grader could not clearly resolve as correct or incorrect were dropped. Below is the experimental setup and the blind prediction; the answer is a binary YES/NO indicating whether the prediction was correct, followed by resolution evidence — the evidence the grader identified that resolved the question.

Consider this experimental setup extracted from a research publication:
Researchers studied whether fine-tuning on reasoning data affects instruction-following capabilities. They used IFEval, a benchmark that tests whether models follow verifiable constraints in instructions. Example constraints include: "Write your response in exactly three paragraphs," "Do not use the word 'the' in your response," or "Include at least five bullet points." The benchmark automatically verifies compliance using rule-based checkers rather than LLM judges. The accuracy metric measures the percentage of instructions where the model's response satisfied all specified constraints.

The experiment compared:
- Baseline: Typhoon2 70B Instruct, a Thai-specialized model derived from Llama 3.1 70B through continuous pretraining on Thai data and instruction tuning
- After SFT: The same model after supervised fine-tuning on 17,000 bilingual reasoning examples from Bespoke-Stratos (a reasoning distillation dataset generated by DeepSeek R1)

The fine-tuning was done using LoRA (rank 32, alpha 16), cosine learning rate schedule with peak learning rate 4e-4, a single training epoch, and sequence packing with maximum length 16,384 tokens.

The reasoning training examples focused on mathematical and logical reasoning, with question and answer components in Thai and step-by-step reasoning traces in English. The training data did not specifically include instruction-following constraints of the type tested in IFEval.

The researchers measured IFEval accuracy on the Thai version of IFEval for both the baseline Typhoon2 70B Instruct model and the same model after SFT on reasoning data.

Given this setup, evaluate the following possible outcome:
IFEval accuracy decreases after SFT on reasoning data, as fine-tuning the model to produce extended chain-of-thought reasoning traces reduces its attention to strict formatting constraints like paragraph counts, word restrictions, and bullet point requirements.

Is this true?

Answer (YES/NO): YES